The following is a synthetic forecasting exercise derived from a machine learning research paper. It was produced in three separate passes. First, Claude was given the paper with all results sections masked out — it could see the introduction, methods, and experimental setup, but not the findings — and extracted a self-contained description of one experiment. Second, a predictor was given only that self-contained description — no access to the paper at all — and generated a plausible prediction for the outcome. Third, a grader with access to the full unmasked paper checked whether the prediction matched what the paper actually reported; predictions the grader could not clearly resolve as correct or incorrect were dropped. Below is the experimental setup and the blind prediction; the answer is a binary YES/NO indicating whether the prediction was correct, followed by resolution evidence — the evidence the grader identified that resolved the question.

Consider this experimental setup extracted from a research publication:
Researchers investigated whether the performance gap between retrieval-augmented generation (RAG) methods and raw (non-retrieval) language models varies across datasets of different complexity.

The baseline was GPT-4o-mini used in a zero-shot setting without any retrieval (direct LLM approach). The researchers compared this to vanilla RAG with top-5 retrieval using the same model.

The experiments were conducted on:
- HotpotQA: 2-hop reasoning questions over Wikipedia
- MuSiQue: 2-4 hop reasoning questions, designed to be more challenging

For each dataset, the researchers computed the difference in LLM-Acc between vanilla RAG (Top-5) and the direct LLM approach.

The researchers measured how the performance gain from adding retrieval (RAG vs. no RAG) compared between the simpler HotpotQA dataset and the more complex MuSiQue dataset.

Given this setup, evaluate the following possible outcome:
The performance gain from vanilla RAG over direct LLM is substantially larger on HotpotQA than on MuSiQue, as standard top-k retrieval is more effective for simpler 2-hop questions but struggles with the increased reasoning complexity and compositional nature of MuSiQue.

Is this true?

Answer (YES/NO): YES